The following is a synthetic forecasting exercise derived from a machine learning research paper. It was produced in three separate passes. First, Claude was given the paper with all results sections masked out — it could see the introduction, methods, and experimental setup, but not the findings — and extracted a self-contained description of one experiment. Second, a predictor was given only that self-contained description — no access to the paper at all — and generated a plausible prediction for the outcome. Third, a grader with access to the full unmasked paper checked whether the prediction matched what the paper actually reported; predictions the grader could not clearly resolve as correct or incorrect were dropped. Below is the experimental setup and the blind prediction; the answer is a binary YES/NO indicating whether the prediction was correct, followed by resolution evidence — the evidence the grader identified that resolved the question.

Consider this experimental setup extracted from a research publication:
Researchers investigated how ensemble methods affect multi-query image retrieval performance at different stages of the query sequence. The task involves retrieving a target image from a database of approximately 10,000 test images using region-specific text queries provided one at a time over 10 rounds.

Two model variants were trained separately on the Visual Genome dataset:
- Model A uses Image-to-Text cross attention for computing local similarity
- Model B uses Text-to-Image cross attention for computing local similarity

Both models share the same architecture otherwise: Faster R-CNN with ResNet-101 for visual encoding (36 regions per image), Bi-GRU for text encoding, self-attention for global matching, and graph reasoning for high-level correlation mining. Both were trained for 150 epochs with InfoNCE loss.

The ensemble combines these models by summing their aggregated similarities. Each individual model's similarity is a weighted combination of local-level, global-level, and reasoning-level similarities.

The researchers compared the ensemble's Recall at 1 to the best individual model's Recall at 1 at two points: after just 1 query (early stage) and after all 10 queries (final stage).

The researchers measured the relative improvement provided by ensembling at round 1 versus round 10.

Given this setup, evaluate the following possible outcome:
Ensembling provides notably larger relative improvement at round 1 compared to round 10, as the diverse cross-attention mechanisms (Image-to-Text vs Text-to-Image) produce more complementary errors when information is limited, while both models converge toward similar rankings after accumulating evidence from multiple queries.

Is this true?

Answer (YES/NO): YES